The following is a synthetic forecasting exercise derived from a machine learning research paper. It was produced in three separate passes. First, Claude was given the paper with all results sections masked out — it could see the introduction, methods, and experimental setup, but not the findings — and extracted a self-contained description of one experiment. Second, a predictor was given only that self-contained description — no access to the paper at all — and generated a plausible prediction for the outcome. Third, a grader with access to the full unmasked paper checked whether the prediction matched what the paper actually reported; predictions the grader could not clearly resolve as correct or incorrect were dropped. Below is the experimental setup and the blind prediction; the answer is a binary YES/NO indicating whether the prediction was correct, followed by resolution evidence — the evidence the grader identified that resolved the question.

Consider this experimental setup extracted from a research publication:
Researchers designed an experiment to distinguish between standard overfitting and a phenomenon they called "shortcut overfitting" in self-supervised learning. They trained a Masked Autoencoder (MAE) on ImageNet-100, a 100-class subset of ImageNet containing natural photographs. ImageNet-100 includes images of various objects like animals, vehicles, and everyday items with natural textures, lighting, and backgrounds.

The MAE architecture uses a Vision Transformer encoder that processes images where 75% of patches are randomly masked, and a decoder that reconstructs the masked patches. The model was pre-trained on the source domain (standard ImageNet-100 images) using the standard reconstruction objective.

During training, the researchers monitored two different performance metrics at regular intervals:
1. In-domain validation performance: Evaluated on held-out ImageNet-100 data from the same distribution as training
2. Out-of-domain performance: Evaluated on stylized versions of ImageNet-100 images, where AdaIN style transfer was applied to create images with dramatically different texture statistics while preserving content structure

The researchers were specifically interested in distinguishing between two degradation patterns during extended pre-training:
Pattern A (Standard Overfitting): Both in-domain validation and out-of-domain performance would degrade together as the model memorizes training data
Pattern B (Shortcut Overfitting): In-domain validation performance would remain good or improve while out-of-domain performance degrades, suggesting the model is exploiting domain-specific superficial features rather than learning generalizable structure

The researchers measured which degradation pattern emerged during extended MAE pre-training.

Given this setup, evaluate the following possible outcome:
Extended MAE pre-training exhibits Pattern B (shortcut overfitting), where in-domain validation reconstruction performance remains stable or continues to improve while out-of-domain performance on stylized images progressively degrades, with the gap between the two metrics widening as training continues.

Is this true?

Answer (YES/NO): NO